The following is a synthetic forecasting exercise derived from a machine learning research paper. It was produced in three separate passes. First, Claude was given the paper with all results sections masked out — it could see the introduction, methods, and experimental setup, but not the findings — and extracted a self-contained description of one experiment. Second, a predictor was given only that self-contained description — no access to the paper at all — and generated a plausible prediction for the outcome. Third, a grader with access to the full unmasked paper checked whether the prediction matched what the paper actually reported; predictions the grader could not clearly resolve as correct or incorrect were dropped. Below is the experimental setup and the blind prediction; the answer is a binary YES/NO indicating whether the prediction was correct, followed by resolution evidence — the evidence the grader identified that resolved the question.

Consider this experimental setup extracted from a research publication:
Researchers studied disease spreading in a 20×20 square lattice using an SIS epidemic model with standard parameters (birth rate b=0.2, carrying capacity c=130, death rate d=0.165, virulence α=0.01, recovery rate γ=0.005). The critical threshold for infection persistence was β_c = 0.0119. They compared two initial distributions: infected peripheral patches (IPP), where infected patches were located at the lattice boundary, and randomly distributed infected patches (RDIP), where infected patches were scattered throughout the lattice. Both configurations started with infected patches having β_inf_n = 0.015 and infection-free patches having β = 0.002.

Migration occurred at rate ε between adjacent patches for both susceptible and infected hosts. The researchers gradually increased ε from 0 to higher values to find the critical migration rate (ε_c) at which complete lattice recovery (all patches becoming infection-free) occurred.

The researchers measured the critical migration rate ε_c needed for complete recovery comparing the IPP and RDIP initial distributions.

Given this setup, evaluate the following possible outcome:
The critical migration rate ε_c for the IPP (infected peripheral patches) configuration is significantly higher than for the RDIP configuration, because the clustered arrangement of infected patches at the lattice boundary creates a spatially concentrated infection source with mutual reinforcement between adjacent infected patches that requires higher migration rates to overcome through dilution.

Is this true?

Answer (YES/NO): YES